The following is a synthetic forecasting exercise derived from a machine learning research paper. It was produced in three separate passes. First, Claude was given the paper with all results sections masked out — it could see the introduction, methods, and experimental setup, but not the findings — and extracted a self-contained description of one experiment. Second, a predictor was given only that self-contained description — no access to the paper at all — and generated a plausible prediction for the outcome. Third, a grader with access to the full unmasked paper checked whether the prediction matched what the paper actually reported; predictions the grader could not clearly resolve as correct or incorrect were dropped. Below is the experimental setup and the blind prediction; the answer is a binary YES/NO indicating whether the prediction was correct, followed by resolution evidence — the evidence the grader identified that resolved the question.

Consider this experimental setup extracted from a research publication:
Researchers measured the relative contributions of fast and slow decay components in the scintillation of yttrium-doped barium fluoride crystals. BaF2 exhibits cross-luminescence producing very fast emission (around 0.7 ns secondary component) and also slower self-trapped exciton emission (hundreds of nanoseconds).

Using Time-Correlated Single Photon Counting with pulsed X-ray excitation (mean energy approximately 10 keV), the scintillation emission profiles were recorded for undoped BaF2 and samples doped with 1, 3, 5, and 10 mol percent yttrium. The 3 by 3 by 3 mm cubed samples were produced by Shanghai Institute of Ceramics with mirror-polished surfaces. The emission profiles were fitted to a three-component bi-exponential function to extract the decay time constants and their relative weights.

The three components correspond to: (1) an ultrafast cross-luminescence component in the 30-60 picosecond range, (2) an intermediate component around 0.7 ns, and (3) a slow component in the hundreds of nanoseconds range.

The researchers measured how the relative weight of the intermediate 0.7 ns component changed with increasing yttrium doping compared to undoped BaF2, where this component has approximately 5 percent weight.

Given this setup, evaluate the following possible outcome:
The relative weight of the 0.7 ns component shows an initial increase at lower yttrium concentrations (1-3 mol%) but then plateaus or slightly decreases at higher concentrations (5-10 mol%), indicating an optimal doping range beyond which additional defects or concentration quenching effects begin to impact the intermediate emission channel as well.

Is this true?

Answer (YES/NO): NO